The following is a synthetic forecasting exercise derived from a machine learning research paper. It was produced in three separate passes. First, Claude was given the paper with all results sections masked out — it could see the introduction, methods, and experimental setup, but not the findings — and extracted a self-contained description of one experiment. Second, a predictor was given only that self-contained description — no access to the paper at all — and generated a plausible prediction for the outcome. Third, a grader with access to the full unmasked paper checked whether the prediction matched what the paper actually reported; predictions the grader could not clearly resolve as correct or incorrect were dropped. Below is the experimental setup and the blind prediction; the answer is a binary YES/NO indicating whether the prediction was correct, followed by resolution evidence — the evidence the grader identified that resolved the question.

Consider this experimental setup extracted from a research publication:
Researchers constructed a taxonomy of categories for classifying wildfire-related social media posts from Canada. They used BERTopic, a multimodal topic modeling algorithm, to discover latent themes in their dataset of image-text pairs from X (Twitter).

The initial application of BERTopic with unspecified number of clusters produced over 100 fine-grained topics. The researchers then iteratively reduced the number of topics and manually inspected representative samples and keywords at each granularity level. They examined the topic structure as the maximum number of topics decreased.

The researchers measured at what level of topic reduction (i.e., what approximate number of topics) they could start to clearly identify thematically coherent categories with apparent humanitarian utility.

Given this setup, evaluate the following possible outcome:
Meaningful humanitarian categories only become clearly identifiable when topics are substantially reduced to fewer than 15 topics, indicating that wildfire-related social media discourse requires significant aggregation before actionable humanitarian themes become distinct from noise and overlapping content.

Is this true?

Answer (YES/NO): NO